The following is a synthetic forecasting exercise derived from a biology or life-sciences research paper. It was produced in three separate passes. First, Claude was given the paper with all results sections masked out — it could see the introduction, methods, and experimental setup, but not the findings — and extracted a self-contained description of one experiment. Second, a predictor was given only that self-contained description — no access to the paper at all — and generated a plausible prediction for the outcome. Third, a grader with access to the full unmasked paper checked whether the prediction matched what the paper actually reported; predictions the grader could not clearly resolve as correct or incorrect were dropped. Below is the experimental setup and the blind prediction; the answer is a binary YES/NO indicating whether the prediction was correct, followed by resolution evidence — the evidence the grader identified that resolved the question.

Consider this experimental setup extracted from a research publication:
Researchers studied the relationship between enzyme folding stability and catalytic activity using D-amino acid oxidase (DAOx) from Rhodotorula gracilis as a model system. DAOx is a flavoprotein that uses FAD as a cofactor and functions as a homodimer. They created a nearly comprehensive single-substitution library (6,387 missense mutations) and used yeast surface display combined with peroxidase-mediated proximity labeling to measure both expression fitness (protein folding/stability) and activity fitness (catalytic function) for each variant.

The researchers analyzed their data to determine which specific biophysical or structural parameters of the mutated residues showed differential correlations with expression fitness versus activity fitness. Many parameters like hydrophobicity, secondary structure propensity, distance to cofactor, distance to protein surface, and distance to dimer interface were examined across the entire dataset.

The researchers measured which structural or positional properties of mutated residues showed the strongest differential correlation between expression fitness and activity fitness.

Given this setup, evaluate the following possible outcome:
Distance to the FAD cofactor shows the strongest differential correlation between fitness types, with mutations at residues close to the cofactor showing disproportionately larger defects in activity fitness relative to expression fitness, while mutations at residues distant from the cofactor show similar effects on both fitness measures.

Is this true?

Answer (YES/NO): NO